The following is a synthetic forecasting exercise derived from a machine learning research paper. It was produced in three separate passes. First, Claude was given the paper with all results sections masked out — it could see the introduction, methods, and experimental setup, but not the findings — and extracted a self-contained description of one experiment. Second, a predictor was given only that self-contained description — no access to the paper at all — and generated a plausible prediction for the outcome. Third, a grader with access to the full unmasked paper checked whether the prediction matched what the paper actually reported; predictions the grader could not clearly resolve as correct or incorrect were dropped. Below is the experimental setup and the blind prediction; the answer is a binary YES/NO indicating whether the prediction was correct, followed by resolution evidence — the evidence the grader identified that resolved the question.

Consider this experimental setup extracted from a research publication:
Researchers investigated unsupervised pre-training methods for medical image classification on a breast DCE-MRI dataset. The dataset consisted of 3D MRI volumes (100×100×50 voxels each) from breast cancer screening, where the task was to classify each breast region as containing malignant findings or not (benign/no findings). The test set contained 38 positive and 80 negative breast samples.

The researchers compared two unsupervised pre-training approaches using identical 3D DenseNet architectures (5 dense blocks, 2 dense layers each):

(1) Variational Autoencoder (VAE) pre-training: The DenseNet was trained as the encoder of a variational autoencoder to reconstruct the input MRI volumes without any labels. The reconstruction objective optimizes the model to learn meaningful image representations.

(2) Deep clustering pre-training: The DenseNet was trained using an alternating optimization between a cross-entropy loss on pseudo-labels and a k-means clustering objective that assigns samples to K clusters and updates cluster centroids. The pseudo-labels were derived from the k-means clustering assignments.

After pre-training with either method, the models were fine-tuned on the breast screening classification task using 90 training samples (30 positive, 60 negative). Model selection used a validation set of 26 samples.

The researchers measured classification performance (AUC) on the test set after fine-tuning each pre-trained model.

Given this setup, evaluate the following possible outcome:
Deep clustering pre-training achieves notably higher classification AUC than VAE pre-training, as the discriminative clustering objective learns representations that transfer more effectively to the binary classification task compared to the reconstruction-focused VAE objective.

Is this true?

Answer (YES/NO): NO